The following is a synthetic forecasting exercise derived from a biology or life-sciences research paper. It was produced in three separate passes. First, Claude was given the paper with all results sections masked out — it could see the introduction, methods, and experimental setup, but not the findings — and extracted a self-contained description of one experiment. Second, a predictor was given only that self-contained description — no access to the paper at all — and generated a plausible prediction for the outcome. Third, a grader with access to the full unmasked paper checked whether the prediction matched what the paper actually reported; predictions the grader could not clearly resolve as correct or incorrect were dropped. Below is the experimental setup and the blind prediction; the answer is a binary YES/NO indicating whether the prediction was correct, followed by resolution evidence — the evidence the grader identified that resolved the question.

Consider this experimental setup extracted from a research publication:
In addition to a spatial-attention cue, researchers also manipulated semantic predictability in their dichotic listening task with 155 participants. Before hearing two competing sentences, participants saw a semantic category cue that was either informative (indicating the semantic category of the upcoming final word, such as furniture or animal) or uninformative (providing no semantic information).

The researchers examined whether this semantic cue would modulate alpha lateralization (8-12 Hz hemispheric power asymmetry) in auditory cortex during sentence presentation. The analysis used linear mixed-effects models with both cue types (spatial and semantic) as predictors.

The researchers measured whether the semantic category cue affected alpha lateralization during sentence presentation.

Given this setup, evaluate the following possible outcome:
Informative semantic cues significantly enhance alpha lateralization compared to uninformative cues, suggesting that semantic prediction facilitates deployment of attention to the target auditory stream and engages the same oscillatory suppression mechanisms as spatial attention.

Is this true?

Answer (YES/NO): NO